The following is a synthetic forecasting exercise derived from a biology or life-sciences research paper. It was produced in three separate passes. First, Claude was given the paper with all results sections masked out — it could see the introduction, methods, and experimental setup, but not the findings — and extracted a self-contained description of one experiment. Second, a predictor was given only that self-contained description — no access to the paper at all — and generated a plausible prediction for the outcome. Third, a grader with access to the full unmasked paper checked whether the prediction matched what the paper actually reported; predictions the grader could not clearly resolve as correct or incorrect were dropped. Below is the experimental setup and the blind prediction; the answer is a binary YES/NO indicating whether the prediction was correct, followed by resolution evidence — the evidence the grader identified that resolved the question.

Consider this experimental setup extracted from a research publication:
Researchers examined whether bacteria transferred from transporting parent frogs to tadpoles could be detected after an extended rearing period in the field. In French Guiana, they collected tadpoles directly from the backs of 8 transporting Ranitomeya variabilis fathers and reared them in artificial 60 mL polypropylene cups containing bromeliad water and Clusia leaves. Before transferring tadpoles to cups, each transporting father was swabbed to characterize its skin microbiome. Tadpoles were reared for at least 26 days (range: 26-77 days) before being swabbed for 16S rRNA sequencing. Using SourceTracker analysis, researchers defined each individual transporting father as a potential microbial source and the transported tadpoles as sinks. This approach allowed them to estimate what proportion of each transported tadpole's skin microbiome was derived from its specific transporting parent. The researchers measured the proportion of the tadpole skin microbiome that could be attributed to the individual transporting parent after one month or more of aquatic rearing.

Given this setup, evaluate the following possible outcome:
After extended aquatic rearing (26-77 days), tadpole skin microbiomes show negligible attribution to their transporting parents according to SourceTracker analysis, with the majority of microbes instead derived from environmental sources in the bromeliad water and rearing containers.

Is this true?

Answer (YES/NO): NO